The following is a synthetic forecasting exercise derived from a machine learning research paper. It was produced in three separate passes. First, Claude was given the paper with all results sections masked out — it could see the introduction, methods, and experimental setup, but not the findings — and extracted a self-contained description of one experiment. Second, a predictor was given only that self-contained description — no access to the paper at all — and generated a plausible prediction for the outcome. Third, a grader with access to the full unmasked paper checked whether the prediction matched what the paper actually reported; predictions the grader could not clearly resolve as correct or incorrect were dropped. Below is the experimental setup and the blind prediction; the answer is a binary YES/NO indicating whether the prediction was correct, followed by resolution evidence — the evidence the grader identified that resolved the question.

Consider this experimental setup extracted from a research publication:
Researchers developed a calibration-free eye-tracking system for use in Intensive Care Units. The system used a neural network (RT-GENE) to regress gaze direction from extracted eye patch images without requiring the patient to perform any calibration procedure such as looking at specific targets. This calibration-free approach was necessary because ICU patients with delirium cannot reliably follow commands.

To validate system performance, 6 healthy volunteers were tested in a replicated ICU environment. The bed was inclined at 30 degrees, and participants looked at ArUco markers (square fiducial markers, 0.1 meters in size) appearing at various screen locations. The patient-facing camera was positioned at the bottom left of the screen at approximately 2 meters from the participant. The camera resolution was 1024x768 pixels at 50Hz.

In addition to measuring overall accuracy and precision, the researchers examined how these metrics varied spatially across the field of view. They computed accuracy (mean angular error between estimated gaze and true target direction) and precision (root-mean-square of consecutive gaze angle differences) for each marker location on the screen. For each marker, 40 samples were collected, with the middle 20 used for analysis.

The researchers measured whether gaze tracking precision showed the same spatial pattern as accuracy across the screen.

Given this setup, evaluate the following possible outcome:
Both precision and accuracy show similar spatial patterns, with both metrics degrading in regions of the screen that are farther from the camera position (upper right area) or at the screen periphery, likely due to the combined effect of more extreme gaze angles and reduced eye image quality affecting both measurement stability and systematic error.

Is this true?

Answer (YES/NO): NO